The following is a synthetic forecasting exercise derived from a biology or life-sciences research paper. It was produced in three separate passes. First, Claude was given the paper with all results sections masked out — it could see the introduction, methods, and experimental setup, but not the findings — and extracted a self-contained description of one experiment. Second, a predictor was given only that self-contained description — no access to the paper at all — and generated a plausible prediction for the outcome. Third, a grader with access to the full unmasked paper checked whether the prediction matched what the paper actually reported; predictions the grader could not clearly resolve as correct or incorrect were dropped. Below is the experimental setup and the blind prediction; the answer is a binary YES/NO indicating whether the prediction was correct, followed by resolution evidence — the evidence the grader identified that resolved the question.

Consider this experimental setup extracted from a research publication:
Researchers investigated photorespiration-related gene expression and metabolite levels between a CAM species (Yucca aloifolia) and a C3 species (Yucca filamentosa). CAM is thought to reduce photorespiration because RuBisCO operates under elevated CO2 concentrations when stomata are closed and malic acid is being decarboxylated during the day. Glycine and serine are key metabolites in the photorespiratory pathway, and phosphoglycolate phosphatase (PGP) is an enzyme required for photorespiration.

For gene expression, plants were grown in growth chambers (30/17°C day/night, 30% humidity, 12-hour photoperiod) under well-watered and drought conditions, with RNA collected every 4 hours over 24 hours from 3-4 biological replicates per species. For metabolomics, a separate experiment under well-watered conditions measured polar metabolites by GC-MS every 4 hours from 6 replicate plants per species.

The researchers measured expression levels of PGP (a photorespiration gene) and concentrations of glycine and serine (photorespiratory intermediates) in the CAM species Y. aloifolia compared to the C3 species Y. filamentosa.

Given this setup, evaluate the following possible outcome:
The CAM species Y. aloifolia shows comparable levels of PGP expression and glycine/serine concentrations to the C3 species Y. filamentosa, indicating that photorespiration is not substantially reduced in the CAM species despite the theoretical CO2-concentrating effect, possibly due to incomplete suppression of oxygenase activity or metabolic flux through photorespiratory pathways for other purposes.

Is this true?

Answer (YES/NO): NO